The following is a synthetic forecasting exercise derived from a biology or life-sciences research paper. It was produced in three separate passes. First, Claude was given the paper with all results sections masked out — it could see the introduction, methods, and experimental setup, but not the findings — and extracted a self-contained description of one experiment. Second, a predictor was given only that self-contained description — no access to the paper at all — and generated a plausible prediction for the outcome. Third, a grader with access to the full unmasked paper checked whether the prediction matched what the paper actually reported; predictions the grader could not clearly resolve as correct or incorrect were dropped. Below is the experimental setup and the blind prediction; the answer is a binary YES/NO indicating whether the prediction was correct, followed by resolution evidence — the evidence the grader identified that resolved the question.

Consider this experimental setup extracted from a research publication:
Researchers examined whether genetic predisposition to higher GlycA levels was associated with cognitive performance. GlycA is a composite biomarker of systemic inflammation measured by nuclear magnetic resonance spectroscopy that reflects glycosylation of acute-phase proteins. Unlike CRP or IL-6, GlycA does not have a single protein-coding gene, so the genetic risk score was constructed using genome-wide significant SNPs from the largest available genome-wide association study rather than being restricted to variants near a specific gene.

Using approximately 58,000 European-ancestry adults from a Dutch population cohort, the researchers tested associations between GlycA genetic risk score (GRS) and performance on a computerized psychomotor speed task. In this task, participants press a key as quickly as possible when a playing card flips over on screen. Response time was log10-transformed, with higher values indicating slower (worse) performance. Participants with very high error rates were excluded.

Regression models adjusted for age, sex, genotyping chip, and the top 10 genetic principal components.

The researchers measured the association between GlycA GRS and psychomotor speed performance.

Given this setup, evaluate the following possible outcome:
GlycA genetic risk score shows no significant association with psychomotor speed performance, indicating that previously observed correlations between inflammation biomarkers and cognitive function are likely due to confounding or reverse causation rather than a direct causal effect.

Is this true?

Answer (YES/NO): YES